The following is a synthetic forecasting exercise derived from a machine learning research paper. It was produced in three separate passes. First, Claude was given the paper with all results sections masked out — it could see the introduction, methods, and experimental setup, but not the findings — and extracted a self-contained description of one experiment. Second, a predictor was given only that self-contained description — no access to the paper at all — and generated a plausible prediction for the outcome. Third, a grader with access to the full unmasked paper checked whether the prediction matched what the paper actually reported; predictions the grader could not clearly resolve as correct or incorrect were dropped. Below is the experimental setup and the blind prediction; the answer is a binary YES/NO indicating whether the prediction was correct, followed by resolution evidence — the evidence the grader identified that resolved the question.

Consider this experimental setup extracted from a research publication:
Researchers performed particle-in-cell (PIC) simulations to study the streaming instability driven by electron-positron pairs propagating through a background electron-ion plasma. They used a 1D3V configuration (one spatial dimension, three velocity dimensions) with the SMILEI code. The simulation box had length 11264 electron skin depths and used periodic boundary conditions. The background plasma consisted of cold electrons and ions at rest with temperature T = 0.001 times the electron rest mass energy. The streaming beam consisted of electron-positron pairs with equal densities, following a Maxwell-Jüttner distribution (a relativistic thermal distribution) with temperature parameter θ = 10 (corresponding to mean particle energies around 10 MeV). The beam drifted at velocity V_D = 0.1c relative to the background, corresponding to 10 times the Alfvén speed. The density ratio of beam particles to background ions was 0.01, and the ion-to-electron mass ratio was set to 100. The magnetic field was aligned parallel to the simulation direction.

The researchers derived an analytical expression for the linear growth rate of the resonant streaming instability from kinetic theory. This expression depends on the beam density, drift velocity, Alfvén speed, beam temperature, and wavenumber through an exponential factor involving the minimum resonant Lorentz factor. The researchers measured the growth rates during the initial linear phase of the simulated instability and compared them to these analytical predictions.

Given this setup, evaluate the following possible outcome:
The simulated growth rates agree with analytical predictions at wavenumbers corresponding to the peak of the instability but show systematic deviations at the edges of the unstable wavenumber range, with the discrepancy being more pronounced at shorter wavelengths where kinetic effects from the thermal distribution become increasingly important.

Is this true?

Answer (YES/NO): NO